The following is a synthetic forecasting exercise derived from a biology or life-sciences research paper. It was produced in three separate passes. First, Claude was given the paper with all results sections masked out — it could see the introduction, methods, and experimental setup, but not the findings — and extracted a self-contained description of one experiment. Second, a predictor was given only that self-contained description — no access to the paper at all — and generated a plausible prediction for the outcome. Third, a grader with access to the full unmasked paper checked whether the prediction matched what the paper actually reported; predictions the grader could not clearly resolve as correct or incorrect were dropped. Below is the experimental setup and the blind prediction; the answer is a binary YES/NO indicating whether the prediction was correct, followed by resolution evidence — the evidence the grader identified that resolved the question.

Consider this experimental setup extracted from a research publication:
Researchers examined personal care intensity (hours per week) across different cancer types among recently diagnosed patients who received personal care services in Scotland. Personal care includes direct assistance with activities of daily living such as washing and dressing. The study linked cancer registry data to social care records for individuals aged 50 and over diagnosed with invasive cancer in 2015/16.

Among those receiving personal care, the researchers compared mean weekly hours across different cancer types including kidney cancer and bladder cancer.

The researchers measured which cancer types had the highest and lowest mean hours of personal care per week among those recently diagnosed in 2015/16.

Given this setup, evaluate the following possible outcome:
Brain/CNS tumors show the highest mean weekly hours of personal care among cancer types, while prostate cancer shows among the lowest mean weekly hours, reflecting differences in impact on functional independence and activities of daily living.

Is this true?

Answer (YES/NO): NO